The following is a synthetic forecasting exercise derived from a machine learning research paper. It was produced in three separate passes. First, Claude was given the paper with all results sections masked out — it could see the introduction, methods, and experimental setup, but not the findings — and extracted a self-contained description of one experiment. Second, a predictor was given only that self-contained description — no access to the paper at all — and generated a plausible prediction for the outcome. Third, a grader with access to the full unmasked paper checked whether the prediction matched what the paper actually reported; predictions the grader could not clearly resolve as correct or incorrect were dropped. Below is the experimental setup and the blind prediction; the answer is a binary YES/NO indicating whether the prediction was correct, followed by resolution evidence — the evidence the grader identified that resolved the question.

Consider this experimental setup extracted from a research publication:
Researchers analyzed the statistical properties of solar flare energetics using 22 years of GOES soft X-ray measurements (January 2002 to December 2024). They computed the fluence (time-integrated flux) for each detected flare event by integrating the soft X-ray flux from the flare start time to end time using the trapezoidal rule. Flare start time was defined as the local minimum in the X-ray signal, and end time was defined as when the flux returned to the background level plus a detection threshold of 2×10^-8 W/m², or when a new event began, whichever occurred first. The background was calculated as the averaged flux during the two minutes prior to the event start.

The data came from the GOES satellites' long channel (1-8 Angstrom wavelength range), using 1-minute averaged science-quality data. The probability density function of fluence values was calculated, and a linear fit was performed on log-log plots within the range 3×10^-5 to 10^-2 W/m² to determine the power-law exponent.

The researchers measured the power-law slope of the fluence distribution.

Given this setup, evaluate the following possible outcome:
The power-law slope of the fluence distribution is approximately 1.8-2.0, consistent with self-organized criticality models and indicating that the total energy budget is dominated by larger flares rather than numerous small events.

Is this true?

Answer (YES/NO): NO